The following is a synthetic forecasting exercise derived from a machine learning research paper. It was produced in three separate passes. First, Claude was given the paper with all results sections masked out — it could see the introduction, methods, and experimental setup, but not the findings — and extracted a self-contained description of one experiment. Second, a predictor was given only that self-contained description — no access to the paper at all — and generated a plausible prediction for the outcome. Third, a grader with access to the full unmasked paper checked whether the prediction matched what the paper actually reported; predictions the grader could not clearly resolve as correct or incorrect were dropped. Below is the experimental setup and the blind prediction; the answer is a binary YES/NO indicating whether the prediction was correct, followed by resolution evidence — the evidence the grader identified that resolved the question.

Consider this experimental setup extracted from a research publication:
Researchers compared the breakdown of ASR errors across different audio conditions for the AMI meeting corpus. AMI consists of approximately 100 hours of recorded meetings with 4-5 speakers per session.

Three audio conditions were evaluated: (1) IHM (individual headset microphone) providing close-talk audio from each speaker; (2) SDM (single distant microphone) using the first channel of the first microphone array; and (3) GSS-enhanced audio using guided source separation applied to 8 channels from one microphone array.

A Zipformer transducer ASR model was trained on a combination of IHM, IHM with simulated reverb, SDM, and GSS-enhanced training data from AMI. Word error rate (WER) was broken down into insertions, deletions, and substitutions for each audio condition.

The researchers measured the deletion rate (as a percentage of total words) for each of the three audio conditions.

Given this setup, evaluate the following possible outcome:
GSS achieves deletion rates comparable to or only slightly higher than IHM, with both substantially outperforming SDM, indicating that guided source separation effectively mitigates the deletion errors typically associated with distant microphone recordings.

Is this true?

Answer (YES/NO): NO